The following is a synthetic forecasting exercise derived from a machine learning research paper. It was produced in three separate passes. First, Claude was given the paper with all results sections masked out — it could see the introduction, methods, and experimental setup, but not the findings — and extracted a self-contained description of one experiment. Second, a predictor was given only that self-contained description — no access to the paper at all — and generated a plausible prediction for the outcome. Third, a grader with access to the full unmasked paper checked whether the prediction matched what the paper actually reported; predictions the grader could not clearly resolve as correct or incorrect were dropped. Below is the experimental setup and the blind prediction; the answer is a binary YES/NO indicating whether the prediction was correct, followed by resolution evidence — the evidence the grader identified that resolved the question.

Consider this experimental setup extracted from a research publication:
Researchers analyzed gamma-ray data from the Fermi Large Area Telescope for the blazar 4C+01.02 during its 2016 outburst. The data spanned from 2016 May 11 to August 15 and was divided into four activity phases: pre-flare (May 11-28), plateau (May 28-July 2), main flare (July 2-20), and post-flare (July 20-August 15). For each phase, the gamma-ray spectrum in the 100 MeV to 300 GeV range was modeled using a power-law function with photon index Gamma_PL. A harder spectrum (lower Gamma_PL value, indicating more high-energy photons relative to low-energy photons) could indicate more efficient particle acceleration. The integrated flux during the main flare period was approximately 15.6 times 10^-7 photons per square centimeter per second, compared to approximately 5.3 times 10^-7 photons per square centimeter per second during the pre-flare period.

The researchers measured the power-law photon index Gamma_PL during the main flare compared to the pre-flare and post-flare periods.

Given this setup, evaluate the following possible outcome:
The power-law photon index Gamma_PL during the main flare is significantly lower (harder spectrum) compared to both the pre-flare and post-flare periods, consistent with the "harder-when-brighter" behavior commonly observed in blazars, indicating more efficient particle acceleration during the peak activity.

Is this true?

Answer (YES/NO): NO